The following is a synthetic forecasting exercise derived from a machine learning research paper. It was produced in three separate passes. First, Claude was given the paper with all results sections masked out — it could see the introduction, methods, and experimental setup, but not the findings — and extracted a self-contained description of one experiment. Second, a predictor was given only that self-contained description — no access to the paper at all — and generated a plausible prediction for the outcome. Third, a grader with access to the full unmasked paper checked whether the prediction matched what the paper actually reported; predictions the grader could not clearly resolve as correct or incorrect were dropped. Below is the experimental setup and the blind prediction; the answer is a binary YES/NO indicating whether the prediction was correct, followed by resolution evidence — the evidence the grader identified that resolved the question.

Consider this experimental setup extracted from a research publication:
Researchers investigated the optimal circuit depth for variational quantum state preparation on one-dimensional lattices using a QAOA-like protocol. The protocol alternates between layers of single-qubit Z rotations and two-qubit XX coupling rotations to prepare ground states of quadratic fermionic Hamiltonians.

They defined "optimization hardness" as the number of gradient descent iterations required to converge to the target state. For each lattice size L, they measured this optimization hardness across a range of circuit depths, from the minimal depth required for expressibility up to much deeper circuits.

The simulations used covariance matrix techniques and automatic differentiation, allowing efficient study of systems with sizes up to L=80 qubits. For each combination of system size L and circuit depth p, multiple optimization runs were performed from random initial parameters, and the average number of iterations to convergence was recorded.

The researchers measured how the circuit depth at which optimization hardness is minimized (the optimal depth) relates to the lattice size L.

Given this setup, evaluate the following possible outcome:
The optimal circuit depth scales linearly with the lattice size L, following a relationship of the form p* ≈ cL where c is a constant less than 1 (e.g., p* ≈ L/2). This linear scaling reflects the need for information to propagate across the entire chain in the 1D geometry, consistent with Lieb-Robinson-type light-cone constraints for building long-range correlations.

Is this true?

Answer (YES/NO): NO